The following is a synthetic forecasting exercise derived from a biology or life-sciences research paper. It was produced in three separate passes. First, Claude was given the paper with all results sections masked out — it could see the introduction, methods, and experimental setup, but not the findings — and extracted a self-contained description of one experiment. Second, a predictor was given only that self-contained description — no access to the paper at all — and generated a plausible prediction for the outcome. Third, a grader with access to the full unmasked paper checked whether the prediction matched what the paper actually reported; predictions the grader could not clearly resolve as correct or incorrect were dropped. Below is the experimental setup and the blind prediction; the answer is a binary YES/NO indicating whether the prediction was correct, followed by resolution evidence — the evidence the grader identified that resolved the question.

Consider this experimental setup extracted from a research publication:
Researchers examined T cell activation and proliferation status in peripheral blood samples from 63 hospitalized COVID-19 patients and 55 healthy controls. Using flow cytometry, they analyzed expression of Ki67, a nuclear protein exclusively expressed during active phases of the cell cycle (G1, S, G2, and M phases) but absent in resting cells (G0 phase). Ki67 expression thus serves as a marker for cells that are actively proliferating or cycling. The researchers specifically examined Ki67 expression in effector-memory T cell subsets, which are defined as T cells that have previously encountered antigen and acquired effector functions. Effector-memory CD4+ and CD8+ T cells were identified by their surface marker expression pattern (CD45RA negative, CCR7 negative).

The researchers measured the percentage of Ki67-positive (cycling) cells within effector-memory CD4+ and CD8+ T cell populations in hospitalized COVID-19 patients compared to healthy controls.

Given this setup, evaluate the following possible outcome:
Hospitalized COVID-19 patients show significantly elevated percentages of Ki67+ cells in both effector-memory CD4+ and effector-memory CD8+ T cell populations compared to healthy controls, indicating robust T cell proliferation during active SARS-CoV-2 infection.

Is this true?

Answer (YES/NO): YES